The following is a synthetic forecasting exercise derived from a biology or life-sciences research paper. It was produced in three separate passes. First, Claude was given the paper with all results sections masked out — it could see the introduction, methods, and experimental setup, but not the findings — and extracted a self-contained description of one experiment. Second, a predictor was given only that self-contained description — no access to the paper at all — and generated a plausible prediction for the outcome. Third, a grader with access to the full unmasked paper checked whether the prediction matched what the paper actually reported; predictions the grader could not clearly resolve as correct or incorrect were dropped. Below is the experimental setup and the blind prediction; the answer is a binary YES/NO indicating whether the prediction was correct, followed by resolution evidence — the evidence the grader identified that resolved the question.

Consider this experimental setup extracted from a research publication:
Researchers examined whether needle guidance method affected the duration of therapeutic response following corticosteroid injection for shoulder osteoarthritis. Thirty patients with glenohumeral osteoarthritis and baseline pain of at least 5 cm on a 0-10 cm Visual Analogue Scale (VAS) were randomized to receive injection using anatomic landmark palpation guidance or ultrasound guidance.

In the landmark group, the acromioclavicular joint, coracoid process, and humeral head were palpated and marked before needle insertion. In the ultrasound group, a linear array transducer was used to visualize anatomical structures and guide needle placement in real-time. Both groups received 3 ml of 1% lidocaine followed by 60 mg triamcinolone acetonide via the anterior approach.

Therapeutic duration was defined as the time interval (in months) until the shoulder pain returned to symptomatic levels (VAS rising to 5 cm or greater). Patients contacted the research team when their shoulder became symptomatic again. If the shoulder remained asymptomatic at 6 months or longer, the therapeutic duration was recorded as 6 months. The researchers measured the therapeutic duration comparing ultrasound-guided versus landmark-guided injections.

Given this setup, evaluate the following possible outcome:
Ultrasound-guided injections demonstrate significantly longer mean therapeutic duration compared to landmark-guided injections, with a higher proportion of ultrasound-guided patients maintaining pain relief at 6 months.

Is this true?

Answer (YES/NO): NO